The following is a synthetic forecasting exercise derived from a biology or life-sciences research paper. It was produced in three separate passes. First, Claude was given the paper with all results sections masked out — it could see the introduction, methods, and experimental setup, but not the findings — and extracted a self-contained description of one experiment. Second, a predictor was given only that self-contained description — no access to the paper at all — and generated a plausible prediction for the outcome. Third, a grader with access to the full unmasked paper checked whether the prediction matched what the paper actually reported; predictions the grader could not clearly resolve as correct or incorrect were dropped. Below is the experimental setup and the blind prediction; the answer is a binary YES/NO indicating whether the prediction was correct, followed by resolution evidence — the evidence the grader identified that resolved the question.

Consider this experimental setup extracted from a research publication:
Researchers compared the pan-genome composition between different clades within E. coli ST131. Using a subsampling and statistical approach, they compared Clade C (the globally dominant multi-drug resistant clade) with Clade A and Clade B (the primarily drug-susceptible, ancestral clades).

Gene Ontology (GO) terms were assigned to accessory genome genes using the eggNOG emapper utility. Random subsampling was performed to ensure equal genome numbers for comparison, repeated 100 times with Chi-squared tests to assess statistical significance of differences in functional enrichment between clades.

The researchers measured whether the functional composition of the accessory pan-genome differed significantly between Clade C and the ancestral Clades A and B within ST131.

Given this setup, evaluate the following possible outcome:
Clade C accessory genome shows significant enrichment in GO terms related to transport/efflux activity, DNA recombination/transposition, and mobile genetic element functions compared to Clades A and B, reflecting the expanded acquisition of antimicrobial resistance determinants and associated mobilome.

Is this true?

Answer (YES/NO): NO